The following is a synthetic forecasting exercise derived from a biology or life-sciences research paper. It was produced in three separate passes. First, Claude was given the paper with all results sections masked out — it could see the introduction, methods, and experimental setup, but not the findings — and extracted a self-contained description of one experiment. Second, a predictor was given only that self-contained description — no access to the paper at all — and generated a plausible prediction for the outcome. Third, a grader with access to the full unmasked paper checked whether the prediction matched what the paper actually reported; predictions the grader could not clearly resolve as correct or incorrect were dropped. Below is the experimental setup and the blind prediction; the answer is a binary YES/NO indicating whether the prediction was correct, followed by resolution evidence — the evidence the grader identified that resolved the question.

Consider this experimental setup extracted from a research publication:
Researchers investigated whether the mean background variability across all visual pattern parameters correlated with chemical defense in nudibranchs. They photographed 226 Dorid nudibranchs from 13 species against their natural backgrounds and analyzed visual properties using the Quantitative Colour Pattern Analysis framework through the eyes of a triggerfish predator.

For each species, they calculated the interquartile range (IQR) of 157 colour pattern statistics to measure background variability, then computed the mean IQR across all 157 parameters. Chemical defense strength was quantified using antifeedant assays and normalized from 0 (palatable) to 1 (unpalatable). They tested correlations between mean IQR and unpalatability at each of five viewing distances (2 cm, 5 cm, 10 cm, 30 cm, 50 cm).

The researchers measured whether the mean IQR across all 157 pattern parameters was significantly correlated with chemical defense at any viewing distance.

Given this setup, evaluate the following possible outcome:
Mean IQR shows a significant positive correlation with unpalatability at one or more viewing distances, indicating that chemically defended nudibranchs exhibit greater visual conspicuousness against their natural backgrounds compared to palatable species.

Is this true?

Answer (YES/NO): NO